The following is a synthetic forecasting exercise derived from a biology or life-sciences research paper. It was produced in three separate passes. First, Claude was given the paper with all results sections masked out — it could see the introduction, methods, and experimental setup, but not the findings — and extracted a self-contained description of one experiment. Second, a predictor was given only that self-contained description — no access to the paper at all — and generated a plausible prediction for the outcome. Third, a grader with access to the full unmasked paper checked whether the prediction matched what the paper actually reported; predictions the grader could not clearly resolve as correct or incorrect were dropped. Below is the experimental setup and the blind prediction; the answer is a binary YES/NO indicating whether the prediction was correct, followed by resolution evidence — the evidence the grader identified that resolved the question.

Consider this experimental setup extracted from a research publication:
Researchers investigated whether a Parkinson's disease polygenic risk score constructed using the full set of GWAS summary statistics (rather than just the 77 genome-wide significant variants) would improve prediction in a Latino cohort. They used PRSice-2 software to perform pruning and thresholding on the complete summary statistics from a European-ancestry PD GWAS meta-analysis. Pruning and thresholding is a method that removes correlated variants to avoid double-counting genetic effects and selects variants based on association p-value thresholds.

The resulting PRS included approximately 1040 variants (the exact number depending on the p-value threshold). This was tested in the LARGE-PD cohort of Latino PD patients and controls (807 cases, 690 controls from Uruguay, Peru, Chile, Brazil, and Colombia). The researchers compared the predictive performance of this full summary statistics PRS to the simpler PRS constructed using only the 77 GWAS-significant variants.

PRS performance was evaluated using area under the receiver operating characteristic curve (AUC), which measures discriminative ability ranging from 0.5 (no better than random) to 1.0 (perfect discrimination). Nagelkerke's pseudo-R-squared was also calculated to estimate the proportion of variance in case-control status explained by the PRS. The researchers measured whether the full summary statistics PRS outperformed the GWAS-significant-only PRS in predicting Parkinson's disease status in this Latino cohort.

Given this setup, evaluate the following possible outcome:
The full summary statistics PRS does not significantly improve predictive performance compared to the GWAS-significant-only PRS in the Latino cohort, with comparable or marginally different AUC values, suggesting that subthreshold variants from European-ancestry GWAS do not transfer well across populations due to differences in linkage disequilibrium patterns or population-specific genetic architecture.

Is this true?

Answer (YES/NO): YES